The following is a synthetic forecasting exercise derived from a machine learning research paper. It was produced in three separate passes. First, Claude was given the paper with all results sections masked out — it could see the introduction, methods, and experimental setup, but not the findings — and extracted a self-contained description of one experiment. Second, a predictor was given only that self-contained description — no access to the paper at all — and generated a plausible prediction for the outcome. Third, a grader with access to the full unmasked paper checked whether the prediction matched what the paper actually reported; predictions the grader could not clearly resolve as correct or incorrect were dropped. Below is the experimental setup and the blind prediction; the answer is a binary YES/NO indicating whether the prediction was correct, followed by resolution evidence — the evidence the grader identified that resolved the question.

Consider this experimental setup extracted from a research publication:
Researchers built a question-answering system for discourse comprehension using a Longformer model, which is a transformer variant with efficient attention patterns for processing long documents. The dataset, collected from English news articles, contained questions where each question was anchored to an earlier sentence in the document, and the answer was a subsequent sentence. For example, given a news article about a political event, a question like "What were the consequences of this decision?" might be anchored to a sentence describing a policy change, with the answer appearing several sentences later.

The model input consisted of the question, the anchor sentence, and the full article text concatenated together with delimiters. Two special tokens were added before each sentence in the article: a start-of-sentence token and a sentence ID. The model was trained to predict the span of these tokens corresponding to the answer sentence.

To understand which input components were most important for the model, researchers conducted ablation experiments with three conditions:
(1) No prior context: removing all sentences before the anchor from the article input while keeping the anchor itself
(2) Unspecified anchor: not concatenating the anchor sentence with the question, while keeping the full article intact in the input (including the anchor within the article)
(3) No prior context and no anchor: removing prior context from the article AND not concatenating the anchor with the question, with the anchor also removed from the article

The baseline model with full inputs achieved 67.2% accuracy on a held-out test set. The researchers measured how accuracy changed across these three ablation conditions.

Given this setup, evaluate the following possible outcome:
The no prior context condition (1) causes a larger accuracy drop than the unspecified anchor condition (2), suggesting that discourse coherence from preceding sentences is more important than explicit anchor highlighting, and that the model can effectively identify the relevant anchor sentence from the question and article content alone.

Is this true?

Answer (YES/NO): NO